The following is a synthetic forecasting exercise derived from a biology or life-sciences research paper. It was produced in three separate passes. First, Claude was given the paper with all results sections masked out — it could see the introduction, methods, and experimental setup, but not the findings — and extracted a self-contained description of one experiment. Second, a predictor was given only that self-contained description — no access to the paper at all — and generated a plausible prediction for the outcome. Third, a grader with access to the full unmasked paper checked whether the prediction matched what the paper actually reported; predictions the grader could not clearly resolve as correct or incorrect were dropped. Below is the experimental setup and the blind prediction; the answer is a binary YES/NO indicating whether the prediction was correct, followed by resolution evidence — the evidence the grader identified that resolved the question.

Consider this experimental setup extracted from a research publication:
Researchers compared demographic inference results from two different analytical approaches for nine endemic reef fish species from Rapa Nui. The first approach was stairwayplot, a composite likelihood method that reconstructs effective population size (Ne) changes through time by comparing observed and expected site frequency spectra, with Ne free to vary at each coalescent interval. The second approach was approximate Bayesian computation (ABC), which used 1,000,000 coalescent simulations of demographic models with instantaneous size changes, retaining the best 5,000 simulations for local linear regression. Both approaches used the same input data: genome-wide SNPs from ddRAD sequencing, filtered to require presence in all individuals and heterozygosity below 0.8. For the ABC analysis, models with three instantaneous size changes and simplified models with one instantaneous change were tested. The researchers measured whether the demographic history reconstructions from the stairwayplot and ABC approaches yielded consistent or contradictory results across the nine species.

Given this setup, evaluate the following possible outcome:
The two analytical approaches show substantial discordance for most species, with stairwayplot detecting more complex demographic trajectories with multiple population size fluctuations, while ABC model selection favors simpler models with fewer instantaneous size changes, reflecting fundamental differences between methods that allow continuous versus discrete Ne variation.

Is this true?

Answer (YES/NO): NO